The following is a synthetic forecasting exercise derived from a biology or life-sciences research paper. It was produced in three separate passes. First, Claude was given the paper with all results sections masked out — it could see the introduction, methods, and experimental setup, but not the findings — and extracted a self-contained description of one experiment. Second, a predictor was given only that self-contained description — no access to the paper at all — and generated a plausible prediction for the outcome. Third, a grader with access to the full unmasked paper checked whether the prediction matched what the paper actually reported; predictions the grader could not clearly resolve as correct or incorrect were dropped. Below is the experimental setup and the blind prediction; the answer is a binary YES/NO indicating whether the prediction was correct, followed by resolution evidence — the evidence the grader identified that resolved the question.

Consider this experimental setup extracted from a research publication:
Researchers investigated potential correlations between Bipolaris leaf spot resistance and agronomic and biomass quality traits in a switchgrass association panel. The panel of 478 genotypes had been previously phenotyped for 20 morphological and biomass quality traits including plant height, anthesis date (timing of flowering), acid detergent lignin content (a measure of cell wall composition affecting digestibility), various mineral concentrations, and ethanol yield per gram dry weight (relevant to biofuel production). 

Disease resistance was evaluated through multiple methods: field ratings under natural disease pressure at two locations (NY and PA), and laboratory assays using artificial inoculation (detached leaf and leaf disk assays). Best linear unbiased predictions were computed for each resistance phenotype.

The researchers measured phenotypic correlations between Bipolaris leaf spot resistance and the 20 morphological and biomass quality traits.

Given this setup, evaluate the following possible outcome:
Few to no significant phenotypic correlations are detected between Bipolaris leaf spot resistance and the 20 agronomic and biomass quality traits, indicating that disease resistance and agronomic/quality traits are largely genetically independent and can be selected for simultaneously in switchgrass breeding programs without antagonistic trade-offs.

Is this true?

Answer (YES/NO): YES